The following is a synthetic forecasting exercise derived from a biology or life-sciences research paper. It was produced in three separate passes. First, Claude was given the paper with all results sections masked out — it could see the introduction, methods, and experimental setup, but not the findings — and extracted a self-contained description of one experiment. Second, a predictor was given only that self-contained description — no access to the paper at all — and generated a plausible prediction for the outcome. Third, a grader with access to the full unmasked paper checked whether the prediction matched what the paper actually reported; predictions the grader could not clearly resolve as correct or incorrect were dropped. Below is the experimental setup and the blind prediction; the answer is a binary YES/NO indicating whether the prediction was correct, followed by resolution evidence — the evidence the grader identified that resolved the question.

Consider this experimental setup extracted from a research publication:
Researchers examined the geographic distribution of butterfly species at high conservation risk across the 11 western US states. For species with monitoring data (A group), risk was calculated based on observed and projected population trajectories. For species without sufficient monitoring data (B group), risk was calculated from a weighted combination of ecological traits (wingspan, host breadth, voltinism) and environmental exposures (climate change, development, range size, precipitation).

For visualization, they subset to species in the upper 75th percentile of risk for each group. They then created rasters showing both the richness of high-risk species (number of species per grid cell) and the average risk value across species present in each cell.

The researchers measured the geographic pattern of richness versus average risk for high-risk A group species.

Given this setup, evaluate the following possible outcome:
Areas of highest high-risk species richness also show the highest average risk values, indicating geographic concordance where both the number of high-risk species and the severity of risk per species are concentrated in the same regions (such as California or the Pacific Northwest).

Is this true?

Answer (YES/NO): NO